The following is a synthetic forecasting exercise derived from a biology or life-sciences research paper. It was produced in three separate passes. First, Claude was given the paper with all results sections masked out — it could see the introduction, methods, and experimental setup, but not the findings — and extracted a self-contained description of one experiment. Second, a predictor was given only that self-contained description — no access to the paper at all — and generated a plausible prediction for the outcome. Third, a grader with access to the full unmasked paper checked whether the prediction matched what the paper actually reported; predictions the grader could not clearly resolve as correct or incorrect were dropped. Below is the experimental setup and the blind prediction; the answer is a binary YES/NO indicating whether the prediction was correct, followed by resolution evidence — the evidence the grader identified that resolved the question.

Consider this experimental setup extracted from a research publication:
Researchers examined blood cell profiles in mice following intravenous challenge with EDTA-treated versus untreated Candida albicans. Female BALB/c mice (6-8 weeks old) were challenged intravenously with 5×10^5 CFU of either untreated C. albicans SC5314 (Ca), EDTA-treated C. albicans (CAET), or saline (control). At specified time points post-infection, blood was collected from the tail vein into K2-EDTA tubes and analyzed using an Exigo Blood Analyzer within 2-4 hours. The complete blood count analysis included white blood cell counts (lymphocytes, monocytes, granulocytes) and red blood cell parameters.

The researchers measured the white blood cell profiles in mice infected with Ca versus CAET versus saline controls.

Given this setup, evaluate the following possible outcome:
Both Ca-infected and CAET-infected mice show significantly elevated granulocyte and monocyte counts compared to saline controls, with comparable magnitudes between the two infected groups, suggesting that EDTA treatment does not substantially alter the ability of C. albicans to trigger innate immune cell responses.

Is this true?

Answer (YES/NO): NO